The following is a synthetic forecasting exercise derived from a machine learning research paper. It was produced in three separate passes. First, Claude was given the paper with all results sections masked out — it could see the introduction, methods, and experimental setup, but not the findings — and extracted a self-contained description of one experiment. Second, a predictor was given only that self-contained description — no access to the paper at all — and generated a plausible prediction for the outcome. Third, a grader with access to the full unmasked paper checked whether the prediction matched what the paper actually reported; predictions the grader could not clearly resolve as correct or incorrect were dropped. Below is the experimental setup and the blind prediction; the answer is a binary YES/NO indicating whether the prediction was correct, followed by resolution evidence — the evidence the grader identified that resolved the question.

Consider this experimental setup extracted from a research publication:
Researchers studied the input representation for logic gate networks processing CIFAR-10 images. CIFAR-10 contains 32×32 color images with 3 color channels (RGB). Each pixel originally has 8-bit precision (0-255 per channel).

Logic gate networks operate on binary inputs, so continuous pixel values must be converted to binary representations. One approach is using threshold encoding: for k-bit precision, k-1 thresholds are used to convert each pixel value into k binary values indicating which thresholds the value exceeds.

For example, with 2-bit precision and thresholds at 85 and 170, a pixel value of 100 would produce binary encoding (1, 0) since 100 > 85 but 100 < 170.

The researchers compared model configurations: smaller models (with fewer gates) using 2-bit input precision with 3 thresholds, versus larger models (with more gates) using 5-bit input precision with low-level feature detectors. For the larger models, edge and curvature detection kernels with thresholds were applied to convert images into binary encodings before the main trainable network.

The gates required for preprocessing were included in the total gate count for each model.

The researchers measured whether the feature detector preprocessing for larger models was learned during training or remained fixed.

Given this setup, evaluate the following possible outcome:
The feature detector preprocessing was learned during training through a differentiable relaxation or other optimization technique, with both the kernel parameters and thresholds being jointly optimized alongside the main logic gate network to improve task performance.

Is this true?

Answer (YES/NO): NO